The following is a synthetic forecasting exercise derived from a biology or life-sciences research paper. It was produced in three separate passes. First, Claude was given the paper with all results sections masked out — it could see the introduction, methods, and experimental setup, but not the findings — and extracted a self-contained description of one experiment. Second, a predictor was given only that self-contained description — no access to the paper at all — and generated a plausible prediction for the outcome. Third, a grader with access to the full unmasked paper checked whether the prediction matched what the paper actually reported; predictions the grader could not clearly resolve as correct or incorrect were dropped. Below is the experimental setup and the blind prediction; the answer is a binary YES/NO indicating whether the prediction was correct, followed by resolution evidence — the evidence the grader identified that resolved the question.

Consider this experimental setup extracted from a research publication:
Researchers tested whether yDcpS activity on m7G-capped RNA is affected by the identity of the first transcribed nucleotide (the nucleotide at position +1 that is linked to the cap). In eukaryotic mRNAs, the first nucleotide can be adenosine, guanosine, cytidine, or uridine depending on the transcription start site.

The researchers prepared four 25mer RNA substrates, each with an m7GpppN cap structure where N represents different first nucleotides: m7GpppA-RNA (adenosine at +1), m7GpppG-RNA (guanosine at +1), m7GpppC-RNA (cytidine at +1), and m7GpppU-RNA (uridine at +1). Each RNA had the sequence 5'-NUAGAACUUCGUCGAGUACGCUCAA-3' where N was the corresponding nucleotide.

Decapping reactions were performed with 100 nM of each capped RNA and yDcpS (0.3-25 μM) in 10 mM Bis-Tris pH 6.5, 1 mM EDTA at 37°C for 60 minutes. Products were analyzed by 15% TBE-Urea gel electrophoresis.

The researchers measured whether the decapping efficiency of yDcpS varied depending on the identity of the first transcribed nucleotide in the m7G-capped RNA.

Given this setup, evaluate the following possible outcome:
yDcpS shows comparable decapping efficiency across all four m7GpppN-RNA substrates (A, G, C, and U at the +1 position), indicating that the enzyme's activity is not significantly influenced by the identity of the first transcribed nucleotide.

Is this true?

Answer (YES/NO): YES